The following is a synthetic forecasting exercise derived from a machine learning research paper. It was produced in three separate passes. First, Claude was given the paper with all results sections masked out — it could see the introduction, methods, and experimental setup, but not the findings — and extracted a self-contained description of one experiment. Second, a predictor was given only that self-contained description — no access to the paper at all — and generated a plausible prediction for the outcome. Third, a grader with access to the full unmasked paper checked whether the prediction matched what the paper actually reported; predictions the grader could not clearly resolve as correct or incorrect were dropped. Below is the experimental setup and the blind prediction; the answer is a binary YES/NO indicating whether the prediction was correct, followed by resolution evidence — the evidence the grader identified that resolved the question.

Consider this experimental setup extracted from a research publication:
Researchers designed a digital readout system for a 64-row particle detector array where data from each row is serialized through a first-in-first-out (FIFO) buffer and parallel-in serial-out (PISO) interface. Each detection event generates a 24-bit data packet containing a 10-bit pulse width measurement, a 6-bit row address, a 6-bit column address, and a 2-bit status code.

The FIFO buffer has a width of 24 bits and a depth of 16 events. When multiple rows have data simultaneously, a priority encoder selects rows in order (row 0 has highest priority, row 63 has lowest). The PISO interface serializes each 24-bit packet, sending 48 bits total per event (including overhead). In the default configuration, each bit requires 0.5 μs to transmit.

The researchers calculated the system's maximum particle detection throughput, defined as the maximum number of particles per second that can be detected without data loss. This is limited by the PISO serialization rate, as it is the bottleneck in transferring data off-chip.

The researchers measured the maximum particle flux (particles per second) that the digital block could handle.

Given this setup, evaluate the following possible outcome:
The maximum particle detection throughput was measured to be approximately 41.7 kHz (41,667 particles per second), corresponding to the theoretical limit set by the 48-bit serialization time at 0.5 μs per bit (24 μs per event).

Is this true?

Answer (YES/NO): NO